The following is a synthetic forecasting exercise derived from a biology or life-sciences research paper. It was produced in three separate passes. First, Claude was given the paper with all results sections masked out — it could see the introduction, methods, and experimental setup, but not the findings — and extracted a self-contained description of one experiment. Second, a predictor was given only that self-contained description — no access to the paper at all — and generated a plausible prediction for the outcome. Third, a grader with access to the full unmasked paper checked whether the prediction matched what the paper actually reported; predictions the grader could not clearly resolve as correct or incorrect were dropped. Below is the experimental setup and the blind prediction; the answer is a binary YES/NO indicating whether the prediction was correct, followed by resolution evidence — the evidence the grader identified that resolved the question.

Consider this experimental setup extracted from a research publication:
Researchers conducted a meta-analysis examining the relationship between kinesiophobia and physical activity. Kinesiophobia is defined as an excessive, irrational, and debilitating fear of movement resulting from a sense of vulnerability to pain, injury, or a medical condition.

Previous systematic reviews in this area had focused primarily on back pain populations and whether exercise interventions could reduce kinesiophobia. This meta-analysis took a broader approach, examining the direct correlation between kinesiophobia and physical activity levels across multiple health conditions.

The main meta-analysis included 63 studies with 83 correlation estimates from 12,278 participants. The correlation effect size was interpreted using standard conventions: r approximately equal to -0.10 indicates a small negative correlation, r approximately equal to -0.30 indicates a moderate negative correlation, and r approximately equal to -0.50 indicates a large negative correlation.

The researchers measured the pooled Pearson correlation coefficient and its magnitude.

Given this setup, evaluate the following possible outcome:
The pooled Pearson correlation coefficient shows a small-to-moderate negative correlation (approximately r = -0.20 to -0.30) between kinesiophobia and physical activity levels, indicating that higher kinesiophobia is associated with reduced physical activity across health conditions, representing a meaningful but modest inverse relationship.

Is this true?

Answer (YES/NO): NO